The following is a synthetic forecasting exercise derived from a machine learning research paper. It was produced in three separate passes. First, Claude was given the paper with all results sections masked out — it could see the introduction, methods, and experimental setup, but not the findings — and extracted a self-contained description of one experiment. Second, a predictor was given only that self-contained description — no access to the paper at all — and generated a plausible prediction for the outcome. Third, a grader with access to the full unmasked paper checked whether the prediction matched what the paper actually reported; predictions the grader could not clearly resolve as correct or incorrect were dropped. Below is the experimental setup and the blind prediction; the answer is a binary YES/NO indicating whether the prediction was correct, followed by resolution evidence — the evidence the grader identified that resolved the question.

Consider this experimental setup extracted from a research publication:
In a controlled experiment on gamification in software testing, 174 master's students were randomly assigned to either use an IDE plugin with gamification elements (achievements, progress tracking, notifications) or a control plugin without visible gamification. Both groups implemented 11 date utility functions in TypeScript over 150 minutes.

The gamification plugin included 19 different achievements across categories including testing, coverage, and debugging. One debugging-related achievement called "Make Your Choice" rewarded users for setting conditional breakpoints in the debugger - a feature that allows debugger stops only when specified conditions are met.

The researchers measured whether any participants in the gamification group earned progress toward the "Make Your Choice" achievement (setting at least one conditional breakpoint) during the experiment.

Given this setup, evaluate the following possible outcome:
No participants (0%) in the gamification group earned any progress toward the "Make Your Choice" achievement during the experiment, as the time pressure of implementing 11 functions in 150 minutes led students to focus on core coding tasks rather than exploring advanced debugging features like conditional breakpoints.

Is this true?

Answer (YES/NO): YES